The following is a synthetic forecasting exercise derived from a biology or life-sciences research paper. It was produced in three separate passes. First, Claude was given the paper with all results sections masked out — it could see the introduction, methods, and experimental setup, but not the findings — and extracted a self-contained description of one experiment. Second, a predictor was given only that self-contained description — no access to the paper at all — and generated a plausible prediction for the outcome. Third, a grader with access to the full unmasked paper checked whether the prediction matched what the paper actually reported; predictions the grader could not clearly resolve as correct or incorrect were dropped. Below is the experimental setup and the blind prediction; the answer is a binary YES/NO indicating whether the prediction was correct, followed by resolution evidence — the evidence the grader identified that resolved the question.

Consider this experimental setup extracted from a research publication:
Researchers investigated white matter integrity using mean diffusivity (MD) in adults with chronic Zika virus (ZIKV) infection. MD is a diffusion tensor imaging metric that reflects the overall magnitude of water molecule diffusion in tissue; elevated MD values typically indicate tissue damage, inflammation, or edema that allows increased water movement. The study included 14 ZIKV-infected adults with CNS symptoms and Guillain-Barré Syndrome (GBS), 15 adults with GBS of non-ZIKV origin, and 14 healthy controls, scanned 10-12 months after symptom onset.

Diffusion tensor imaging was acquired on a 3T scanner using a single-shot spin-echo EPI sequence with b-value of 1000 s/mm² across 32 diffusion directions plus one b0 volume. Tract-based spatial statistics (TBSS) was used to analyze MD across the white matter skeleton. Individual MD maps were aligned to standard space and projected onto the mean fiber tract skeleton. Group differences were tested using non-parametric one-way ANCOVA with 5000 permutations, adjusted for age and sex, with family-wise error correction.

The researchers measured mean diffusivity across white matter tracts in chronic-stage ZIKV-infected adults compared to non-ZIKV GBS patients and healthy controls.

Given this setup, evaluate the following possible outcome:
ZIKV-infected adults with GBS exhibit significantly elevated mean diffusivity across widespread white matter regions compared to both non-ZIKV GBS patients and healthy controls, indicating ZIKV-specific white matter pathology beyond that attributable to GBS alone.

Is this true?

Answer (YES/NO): NO